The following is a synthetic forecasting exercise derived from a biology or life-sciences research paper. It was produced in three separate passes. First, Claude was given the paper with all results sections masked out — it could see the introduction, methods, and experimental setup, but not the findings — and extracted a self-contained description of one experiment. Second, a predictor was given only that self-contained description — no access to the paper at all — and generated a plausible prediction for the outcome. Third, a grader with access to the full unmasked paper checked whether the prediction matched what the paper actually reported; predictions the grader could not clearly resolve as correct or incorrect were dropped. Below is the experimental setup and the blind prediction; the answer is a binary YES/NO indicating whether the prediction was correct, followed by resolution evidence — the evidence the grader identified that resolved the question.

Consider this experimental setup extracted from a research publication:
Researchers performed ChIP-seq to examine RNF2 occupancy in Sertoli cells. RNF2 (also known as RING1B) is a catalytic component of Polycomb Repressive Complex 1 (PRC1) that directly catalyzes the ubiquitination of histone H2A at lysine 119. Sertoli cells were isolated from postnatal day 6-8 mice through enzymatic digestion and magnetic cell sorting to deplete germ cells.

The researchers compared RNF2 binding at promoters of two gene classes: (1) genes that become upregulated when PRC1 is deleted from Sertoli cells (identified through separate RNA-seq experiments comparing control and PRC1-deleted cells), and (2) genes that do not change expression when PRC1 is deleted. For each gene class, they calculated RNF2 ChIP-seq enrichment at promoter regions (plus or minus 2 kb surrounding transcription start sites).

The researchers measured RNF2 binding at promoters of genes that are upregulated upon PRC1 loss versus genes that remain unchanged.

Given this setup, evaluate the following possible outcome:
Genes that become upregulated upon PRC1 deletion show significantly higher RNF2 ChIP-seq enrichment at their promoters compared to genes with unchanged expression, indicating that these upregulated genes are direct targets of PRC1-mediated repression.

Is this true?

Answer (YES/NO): YES